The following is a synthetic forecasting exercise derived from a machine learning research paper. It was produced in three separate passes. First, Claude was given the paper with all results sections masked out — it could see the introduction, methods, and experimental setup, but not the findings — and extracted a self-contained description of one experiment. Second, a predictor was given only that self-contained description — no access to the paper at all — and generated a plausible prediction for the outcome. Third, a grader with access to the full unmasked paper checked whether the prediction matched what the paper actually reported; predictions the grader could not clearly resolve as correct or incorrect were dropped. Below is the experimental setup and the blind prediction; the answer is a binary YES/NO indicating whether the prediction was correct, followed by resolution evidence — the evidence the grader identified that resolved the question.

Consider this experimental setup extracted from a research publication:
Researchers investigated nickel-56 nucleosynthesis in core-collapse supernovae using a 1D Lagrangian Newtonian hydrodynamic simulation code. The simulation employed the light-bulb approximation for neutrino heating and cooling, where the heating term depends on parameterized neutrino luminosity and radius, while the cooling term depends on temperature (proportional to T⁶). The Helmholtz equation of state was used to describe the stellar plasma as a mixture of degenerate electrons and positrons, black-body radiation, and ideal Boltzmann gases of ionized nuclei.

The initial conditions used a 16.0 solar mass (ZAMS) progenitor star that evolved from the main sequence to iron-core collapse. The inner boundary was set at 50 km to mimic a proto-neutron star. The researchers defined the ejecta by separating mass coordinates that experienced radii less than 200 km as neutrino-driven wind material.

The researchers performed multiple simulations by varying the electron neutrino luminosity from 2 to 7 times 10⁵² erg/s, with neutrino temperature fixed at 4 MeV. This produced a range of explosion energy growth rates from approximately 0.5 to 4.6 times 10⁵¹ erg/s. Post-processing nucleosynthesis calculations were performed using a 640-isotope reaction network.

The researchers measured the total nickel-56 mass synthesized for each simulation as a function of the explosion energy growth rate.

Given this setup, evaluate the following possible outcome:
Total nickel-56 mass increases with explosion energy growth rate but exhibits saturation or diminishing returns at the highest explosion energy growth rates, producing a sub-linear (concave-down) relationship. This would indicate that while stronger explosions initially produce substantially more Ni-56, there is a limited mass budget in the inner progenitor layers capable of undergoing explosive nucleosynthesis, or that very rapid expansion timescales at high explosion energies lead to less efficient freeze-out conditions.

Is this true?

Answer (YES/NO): NO